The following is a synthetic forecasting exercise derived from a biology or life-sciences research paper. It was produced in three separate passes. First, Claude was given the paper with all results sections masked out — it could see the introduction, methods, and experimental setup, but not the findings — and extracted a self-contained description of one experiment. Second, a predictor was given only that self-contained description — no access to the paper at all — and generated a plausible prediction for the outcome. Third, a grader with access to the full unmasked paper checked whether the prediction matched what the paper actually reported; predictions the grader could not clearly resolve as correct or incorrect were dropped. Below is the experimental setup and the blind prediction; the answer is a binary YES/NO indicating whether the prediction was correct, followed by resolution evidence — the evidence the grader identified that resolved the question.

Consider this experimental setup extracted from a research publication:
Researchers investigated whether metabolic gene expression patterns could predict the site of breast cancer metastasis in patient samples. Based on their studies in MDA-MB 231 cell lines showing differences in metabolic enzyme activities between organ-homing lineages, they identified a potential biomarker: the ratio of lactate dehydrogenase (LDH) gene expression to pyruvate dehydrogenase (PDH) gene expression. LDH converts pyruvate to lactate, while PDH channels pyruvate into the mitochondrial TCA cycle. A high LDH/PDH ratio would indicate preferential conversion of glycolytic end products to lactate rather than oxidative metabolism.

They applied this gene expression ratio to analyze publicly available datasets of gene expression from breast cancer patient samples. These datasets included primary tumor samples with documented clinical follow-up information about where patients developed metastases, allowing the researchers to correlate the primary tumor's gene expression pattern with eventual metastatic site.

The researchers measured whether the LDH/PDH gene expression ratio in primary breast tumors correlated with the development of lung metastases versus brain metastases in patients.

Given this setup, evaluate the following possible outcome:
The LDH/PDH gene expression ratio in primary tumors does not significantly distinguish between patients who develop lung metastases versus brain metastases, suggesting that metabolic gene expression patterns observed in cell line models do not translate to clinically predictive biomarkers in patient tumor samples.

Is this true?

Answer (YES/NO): NO